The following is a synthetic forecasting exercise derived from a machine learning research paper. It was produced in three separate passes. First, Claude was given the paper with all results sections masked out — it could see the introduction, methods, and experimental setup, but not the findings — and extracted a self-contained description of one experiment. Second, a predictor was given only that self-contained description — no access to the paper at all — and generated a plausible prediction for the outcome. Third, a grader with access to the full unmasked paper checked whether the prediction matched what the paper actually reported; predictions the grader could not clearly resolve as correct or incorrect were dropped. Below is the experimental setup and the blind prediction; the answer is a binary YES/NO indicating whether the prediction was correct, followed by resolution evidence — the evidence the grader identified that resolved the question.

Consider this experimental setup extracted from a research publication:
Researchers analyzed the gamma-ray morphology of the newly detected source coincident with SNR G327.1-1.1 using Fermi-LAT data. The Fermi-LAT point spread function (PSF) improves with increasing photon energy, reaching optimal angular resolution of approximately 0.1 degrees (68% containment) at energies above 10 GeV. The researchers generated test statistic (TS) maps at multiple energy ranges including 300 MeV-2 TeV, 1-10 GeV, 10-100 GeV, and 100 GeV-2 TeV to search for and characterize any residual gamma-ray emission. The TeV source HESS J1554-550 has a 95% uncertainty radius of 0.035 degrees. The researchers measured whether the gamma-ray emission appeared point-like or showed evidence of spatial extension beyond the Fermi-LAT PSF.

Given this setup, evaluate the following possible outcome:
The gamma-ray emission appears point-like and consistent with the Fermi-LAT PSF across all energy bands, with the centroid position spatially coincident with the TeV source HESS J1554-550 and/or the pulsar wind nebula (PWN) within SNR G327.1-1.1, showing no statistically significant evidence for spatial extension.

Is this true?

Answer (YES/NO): YES